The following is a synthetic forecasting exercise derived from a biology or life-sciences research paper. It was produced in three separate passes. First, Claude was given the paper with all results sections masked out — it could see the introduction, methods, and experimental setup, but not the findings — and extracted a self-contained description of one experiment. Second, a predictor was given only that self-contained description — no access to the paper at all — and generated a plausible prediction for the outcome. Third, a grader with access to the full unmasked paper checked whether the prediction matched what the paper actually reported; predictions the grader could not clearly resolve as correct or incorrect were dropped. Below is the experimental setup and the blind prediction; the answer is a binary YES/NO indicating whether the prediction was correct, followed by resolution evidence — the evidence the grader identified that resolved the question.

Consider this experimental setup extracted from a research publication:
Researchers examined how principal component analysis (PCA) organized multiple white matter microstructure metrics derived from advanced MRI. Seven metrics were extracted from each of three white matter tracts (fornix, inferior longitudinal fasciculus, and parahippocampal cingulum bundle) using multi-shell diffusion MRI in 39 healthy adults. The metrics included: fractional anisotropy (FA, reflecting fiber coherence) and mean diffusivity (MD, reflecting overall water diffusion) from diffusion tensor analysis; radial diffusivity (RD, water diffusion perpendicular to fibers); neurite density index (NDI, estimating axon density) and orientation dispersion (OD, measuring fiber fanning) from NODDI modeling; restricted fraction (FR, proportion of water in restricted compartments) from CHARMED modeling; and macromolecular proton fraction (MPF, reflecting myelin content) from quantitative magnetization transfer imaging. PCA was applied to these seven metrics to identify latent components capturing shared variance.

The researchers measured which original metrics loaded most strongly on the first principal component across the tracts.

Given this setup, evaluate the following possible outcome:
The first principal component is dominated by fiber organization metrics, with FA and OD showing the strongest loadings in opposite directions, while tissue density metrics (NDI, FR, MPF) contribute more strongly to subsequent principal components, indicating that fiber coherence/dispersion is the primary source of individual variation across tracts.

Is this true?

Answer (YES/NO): NO